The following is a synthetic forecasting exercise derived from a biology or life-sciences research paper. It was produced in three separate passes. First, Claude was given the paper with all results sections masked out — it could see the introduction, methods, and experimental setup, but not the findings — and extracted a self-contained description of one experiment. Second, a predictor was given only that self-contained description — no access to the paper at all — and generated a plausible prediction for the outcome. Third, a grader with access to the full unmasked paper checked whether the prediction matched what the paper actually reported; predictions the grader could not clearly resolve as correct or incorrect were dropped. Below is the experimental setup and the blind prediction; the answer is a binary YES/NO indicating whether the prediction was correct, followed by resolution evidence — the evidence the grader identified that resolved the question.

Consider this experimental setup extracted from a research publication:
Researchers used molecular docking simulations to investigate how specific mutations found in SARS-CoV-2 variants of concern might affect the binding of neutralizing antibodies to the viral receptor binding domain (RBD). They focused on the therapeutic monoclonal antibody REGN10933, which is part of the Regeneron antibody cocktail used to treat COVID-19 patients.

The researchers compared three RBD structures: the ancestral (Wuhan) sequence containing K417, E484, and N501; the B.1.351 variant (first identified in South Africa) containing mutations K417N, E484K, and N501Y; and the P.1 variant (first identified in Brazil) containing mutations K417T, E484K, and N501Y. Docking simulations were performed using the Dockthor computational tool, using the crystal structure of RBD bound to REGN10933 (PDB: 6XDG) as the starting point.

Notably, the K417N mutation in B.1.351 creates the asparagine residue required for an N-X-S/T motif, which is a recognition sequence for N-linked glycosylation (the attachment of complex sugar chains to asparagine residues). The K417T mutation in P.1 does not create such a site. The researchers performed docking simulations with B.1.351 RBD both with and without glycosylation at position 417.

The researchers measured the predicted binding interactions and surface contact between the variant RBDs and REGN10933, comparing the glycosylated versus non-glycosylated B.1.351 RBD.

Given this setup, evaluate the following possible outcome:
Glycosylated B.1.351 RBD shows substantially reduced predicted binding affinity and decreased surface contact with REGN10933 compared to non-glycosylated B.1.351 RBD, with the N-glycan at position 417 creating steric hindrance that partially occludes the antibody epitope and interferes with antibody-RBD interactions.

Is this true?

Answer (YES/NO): YES